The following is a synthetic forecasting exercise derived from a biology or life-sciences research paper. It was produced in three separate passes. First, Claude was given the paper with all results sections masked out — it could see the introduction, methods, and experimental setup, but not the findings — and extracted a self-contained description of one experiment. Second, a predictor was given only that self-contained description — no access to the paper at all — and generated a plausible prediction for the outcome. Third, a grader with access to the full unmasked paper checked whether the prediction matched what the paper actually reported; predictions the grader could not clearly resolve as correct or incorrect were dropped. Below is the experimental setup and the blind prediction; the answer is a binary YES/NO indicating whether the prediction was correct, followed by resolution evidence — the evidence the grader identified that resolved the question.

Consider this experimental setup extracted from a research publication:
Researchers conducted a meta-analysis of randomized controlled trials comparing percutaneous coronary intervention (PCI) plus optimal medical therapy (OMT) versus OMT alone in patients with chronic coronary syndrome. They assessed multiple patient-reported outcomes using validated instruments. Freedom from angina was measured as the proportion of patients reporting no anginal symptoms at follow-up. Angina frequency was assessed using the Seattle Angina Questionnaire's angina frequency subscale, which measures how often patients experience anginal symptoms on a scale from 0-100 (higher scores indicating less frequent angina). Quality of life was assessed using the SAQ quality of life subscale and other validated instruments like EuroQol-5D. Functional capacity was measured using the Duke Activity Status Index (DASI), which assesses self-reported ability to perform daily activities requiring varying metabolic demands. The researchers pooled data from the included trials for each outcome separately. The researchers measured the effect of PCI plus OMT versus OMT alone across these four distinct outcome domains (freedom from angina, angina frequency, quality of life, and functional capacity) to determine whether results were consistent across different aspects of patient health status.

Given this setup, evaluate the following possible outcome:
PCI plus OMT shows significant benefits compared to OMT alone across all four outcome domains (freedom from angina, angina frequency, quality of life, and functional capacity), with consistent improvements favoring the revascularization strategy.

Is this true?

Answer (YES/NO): YES